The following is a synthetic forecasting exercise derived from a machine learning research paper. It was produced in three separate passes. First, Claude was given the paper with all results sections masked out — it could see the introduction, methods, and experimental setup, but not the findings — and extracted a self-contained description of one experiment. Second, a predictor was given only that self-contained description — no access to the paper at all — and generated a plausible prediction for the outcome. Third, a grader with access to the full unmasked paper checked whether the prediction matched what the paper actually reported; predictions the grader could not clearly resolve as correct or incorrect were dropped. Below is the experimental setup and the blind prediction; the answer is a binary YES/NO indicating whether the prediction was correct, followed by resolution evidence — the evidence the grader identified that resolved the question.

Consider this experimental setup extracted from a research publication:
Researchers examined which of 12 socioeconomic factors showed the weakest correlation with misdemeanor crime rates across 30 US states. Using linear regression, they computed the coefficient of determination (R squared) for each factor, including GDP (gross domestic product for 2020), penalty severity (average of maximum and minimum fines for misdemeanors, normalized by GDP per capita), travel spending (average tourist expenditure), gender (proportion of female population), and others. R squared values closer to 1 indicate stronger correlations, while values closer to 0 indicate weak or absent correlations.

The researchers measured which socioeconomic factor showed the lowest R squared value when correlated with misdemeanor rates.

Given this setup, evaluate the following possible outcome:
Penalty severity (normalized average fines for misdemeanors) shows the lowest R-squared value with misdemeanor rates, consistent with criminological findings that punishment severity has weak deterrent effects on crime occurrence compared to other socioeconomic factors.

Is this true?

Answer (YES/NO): NO